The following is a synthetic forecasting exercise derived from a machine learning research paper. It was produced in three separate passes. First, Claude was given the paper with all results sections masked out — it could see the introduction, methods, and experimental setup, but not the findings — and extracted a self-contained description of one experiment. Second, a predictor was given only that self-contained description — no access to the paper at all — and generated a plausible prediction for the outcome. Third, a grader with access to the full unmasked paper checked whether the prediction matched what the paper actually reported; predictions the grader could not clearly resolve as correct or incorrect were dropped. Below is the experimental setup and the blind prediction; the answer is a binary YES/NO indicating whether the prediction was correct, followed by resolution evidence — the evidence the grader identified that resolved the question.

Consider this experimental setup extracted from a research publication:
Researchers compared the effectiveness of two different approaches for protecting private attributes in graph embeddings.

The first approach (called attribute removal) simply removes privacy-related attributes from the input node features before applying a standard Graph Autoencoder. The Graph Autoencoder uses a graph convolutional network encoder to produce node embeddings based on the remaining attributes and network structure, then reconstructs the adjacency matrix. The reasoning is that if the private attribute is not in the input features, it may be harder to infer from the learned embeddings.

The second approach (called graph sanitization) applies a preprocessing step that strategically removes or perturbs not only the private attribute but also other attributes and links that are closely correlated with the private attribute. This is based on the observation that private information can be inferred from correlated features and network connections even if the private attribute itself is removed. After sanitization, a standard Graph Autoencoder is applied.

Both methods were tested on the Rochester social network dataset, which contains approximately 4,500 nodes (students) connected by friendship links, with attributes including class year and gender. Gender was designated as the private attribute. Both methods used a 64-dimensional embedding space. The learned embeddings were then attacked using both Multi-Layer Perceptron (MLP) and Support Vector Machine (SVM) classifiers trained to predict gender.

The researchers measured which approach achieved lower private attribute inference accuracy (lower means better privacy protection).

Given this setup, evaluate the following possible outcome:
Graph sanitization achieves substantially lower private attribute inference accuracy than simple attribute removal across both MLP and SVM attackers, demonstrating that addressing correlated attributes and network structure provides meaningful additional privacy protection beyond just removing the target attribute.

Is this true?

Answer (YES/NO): YES